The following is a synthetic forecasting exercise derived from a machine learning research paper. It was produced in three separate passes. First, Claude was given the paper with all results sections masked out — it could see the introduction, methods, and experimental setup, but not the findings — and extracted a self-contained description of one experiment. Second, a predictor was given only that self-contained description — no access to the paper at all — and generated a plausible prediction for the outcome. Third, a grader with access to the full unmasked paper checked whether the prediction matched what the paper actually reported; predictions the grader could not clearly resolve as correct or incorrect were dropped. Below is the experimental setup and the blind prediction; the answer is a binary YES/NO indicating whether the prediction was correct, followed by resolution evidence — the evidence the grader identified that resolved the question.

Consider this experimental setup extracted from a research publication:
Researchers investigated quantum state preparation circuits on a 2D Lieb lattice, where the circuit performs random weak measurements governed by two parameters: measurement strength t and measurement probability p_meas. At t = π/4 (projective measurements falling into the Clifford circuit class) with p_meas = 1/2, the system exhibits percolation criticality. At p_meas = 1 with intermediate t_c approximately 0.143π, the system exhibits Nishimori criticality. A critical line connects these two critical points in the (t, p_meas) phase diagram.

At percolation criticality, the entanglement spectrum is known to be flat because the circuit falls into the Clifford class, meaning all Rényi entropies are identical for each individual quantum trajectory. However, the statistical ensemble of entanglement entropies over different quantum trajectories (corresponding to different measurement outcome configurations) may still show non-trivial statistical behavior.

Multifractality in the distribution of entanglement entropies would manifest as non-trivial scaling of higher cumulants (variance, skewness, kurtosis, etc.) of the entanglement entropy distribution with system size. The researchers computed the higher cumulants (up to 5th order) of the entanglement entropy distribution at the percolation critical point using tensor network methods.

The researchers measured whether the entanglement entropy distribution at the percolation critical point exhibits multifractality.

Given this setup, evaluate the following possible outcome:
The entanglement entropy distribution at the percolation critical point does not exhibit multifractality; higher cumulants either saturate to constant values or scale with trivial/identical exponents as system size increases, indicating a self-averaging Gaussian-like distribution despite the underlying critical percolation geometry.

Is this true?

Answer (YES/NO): NO